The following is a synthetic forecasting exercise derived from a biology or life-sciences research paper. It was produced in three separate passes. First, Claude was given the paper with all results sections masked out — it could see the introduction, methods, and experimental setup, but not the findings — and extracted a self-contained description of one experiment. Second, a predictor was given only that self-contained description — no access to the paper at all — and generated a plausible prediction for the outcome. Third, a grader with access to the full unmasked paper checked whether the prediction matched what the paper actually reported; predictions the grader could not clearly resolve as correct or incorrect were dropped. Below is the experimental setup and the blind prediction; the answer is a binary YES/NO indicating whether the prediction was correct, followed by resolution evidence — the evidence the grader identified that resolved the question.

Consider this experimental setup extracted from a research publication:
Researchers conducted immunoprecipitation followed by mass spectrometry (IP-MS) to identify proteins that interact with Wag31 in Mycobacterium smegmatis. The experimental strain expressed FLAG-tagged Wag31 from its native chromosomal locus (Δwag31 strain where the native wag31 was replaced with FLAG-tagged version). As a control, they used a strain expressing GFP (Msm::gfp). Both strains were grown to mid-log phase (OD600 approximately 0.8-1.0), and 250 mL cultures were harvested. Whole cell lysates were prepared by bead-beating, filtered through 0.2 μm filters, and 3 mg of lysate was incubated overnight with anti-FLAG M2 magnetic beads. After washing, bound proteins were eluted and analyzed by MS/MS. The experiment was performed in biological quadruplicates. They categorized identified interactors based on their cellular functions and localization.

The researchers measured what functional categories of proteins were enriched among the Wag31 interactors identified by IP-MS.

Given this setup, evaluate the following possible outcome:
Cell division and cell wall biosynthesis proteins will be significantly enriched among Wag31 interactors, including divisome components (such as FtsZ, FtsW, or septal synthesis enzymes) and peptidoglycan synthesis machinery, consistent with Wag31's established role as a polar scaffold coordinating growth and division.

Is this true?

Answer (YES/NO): NO